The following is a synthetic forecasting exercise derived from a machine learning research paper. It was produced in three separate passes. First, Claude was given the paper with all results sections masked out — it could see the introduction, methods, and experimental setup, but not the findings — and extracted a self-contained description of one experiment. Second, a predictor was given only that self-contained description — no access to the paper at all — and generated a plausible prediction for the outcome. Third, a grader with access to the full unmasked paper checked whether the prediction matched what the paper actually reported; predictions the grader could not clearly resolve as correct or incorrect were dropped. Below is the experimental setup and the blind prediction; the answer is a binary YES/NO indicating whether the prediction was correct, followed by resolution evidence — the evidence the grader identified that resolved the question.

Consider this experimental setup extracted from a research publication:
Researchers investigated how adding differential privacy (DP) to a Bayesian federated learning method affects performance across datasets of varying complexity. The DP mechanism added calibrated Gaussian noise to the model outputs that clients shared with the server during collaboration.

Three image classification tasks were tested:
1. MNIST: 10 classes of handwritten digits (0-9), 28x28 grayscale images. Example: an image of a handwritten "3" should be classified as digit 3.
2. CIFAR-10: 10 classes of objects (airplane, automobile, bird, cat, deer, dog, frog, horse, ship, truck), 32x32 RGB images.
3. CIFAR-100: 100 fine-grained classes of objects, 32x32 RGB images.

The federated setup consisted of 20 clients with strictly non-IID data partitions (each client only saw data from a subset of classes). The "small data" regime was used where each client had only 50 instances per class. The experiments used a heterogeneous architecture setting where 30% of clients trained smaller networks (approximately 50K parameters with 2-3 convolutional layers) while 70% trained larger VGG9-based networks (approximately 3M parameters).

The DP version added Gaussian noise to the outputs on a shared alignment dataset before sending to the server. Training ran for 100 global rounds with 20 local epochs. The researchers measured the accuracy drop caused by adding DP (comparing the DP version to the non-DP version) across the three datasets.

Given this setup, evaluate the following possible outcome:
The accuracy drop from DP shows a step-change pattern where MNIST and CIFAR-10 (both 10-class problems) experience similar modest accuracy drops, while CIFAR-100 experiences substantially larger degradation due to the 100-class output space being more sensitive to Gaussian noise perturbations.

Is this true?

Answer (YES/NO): NO